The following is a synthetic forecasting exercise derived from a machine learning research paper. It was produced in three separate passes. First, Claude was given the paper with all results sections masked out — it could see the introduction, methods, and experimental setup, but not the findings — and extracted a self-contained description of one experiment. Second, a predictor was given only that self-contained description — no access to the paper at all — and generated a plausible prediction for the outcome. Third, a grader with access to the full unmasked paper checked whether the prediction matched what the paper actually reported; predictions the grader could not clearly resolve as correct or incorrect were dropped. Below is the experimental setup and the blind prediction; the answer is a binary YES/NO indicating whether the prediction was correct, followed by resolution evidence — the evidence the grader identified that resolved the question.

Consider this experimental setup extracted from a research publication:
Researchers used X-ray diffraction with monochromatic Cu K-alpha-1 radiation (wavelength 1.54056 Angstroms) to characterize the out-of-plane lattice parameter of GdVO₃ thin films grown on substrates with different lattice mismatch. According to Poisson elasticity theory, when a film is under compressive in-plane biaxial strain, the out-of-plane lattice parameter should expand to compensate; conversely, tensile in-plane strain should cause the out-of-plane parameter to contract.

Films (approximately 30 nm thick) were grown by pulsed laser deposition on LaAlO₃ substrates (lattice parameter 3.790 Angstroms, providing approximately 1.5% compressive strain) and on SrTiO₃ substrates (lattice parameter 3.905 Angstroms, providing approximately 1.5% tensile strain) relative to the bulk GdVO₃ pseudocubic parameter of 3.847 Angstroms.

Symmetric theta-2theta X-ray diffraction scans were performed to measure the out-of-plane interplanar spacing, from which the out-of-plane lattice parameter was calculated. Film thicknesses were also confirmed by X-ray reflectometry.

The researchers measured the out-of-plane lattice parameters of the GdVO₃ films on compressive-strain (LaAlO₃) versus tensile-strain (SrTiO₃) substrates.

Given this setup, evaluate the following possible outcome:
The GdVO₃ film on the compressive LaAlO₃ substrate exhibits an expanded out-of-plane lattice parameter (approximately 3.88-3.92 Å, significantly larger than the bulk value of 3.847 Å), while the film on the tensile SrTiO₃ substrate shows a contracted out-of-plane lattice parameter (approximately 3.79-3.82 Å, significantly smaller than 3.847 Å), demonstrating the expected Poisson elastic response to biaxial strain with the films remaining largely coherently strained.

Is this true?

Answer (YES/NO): NO